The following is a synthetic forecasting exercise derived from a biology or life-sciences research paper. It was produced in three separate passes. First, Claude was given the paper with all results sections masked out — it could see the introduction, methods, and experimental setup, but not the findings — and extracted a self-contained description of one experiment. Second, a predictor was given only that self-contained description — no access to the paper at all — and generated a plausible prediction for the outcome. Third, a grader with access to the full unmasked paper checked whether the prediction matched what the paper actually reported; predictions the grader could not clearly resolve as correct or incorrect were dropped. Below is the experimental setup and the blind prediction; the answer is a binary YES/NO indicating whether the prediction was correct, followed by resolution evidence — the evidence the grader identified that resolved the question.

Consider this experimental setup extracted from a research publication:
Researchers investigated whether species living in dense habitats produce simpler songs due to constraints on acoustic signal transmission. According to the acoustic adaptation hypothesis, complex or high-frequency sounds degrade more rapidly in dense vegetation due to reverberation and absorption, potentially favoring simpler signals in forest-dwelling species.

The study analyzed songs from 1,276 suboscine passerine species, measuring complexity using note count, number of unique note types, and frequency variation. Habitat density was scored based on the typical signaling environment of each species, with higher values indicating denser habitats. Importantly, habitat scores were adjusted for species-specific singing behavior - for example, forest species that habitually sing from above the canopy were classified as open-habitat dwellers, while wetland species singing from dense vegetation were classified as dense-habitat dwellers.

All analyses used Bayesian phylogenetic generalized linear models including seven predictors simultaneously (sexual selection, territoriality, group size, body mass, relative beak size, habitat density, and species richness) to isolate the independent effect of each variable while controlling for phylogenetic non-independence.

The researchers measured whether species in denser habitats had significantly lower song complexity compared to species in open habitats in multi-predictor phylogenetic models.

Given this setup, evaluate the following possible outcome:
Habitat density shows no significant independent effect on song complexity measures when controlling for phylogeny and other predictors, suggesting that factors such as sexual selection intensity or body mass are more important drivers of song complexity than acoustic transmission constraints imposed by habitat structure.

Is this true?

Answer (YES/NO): NO